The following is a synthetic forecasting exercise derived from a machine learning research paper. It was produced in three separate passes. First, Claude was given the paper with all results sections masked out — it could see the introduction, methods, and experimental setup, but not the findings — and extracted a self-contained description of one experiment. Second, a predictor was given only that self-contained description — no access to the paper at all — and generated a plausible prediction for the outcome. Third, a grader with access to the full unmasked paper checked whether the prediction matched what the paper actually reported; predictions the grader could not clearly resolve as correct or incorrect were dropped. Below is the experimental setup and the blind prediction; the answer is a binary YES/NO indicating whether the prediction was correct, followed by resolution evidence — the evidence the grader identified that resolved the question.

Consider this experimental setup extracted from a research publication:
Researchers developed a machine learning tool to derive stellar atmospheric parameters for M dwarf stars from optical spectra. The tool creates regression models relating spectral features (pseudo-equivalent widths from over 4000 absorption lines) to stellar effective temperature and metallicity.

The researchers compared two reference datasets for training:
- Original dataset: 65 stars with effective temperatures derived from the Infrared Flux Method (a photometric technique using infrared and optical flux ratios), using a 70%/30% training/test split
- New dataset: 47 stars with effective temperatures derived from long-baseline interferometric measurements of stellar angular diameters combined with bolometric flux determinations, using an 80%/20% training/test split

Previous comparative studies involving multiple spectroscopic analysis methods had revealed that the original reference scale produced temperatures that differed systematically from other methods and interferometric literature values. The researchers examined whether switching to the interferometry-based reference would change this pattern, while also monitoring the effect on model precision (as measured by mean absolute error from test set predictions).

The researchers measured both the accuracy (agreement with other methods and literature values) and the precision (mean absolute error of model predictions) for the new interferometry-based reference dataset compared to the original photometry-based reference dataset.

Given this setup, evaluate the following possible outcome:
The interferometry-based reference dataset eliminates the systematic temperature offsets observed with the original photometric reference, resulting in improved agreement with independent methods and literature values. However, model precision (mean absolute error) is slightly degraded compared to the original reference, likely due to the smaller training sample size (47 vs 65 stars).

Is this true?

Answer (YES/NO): NO